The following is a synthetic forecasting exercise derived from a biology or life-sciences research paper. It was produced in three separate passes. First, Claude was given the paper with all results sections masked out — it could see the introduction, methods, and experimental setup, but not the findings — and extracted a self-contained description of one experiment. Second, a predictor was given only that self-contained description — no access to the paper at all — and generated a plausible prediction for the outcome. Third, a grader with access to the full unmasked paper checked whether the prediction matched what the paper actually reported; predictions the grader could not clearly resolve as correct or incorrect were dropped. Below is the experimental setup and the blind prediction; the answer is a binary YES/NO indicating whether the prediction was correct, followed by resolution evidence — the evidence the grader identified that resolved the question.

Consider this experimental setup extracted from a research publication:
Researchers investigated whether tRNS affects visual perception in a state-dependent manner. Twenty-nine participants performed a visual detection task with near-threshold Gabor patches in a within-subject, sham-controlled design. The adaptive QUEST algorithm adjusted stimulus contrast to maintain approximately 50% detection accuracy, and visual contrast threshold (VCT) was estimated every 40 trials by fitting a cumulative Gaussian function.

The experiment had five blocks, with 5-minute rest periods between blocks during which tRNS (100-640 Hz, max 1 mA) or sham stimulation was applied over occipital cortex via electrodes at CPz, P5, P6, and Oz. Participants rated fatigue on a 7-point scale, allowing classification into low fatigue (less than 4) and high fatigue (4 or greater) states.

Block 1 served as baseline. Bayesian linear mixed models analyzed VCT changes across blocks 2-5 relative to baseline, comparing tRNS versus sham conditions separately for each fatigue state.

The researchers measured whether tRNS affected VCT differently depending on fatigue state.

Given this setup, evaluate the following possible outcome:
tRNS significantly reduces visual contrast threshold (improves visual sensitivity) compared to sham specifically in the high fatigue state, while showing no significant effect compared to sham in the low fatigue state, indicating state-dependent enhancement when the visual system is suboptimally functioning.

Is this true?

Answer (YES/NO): NO